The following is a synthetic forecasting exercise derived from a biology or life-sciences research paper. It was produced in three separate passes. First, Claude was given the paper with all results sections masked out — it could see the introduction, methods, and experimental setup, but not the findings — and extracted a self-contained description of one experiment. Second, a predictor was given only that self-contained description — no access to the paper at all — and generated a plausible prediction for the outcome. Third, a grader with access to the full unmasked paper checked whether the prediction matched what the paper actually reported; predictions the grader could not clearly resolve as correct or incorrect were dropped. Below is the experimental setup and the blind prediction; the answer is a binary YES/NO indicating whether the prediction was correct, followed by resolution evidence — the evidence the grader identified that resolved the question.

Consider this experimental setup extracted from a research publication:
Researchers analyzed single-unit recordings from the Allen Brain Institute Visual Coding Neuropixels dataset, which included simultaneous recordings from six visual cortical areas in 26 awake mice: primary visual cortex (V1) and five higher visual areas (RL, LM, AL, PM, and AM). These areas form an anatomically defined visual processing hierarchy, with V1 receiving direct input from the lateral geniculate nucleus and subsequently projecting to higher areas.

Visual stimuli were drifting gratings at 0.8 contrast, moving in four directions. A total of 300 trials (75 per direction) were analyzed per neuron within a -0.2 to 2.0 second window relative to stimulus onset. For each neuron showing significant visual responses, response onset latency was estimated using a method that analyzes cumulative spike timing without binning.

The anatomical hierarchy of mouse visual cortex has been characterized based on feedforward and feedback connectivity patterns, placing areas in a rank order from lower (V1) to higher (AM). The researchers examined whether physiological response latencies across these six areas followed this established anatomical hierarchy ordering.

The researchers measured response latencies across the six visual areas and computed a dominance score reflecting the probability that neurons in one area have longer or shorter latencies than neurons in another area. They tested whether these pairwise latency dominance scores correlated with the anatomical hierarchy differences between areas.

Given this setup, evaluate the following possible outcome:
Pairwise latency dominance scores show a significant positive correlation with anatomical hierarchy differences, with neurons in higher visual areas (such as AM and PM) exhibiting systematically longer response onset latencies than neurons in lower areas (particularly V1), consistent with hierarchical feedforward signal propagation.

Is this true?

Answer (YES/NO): YES